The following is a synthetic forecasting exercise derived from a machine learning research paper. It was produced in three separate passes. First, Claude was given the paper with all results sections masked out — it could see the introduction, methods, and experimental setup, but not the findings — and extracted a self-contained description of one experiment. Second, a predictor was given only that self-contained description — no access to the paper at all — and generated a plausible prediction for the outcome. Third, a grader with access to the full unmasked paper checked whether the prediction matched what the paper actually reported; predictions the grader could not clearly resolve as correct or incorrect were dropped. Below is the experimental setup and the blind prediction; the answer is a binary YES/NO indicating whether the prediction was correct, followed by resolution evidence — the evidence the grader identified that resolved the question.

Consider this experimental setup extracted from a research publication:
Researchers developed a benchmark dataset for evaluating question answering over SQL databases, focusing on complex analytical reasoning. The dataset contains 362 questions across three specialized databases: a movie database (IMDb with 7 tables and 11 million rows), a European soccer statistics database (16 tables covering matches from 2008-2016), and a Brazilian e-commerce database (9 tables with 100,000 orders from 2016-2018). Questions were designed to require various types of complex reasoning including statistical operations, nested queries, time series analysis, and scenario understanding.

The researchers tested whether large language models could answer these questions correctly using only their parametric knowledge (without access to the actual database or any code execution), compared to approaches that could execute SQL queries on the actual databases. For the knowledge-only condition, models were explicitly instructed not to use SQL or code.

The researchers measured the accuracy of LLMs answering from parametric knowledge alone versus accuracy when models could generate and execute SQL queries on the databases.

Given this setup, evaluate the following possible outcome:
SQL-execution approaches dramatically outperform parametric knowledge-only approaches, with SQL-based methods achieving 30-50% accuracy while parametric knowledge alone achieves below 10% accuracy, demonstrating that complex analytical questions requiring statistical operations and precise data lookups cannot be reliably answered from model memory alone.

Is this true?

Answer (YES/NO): YES